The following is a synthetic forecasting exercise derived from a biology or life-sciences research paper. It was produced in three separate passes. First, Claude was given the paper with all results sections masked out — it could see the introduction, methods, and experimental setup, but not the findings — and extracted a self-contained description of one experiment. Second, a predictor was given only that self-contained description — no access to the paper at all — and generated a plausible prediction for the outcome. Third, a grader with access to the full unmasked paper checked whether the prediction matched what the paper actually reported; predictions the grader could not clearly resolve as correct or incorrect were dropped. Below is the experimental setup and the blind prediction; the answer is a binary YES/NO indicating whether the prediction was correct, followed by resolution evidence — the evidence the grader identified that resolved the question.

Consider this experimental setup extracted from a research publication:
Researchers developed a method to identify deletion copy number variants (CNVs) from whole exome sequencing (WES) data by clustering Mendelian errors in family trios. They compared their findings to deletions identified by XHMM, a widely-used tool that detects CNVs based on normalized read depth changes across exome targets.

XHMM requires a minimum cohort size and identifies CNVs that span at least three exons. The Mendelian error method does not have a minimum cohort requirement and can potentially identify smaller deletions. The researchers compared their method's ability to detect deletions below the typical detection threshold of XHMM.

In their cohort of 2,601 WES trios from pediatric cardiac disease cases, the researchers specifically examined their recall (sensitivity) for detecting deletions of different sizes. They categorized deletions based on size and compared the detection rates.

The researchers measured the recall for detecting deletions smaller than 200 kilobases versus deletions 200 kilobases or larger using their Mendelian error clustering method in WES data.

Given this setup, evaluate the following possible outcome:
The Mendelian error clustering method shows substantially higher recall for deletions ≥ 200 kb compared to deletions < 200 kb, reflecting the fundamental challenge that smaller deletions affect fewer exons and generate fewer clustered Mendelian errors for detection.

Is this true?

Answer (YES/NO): YES